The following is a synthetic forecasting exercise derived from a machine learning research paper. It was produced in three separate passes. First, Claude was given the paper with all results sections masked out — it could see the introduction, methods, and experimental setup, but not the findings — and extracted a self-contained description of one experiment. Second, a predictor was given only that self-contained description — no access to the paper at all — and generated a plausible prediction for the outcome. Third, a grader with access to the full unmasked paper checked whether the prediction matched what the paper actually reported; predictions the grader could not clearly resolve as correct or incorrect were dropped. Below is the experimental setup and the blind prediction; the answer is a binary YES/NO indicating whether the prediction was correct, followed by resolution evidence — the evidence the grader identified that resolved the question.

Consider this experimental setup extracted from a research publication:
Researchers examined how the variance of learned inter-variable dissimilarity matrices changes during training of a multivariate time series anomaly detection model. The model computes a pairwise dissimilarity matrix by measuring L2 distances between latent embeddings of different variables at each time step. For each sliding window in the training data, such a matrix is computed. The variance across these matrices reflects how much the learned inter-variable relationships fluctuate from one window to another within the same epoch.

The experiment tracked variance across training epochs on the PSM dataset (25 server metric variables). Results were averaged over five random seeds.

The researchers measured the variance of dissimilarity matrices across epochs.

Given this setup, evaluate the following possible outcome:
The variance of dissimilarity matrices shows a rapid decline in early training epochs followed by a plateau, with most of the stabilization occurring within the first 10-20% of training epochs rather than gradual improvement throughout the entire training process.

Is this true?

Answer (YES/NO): NO